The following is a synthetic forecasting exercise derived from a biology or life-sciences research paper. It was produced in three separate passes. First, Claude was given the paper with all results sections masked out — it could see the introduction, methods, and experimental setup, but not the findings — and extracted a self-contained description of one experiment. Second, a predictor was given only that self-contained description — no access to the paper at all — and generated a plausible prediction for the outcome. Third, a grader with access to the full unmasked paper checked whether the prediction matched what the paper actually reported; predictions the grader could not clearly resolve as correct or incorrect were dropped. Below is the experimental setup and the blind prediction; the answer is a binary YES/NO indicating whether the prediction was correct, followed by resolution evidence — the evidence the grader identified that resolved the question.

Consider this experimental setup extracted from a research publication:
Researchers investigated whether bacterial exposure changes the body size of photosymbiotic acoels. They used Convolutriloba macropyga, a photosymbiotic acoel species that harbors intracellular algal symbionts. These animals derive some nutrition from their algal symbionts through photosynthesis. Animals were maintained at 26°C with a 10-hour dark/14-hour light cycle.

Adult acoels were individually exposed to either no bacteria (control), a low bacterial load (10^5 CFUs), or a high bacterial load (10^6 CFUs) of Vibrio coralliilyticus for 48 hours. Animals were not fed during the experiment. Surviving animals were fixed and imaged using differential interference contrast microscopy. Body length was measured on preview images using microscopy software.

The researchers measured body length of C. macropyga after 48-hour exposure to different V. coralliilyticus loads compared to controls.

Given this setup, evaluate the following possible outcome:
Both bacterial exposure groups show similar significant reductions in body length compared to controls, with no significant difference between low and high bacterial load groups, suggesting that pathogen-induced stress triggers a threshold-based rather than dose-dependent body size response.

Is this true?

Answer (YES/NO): YES